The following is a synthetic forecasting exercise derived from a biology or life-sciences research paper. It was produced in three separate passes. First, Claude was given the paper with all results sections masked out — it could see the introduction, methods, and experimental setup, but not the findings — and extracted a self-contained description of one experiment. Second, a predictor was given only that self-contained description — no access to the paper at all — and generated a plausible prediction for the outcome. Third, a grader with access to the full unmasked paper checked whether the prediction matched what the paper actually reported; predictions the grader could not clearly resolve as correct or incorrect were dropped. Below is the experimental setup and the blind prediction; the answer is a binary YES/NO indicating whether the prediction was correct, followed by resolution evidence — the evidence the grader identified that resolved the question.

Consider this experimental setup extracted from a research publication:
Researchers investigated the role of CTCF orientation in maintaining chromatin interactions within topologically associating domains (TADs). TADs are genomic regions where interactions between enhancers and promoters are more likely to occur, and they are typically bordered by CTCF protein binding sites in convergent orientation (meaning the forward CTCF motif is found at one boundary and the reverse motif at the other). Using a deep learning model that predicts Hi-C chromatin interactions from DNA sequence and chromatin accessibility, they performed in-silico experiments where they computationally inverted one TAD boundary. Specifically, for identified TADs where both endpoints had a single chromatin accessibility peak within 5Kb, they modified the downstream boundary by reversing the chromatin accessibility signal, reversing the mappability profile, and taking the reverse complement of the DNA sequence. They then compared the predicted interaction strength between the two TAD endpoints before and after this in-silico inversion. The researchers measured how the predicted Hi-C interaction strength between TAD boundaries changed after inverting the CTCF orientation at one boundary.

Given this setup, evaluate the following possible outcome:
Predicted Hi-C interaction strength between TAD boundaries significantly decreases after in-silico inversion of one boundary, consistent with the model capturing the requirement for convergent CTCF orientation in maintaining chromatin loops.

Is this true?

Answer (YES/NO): YES